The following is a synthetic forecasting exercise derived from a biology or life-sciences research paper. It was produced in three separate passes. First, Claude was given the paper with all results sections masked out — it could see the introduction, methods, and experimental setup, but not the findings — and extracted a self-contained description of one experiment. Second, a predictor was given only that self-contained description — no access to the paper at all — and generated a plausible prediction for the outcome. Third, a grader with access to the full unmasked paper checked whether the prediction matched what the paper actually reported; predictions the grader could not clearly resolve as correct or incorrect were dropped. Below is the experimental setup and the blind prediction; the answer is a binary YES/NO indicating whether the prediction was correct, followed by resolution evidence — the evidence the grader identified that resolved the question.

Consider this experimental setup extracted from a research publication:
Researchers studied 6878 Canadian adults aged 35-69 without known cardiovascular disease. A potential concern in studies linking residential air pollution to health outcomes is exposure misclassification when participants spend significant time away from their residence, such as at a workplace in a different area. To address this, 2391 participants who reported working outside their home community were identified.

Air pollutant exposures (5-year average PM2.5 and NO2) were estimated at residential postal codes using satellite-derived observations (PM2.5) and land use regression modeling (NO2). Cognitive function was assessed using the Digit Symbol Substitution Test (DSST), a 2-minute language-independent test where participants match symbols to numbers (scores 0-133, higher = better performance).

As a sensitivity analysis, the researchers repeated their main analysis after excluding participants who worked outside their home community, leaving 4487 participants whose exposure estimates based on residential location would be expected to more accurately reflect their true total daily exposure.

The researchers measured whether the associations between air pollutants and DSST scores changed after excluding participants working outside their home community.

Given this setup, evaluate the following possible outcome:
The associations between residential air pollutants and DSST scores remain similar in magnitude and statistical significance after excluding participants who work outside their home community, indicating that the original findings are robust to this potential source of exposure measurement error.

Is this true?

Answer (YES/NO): YES